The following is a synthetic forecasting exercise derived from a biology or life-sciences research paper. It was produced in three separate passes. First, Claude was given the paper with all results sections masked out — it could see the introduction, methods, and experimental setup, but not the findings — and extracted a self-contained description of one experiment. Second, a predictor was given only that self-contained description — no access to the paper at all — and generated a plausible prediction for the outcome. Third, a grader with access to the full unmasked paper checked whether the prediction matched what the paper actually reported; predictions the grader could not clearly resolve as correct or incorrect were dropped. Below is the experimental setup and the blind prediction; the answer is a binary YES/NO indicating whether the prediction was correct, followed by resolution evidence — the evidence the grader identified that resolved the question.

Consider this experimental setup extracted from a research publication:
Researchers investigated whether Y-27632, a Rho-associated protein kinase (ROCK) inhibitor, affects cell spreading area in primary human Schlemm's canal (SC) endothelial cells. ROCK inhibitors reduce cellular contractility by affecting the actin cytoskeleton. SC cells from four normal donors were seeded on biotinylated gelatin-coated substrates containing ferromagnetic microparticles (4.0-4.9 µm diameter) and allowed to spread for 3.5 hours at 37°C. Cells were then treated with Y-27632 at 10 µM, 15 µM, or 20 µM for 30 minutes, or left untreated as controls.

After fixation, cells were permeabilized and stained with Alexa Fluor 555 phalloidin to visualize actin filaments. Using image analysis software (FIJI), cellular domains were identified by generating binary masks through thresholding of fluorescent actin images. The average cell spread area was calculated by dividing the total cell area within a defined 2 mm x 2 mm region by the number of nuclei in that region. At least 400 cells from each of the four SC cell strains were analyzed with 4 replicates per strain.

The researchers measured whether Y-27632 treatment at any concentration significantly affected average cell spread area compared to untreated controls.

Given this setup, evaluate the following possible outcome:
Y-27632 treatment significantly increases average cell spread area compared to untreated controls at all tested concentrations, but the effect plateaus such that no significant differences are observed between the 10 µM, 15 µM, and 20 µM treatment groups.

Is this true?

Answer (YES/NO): NO